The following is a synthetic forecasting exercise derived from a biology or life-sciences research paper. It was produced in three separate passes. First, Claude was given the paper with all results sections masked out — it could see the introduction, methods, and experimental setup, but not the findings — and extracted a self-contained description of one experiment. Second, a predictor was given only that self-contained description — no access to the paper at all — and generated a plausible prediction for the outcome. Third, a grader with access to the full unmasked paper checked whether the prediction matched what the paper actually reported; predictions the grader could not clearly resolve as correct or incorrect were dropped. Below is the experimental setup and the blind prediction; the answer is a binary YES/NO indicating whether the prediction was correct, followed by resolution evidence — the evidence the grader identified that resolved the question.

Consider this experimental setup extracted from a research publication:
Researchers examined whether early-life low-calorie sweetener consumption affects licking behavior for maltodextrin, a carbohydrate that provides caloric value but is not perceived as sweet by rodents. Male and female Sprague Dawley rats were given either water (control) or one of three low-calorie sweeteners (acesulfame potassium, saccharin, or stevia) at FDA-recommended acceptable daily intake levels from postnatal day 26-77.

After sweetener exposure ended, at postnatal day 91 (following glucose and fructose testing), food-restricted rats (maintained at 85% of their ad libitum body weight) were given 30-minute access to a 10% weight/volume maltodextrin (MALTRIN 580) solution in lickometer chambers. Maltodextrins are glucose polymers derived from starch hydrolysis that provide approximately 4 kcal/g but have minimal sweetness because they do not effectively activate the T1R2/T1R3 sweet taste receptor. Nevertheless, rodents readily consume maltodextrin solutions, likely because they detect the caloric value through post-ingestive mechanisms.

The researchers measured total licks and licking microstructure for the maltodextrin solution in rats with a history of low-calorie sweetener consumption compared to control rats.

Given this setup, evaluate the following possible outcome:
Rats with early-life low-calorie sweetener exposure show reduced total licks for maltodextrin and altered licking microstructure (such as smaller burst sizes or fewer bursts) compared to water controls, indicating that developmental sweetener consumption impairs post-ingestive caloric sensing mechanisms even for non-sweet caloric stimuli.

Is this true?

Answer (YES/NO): NO